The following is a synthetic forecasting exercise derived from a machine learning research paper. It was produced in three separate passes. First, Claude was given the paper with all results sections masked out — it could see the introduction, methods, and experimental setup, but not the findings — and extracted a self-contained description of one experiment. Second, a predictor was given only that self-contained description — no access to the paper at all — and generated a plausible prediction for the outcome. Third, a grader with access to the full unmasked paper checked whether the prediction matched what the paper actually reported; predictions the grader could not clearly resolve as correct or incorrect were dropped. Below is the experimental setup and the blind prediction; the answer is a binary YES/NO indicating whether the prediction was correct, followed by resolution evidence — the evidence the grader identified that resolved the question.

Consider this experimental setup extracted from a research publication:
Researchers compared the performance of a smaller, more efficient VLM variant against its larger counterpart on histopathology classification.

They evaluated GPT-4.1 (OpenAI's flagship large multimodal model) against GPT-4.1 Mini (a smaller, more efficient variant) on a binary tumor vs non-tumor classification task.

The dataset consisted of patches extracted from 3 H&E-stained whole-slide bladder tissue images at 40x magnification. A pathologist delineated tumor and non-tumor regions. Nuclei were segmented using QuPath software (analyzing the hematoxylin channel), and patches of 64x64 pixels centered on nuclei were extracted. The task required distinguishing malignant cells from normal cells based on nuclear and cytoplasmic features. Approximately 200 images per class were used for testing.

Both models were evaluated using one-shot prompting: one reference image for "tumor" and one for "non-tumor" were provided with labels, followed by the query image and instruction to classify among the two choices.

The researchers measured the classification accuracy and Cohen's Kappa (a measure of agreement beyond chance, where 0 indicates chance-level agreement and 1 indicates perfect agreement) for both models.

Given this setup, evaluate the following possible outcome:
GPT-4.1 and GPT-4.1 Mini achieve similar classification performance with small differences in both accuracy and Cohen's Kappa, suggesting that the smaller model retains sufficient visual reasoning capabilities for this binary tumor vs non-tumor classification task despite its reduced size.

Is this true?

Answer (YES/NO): NO